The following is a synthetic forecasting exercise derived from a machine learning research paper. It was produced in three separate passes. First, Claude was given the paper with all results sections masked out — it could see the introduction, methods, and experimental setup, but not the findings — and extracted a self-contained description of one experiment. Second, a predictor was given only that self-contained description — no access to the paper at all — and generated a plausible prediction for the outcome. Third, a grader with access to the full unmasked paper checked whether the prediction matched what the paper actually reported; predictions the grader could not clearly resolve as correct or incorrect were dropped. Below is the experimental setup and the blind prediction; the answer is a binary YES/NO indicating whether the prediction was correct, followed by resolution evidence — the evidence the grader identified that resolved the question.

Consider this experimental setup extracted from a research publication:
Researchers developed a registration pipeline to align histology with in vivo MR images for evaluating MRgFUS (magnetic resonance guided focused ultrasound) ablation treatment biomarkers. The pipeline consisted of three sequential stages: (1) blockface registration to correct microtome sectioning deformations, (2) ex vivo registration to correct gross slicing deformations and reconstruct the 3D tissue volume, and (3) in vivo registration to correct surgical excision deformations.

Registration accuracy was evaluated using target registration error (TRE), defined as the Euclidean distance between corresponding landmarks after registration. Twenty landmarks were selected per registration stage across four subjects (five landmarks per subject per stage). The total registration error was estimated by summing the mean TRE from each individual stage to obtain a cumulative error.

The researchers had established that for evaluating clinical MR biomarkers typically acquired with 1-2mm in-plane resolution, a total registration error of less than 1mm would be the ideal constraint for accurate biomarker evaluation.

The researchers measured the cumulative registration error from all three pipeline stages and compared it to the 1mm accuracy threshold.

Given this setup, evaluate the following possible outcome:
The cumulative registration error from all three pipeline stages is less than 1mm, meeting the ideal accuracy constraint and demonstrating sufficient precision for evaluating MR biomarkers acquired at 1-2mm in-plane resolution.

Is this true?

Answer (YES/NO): NO